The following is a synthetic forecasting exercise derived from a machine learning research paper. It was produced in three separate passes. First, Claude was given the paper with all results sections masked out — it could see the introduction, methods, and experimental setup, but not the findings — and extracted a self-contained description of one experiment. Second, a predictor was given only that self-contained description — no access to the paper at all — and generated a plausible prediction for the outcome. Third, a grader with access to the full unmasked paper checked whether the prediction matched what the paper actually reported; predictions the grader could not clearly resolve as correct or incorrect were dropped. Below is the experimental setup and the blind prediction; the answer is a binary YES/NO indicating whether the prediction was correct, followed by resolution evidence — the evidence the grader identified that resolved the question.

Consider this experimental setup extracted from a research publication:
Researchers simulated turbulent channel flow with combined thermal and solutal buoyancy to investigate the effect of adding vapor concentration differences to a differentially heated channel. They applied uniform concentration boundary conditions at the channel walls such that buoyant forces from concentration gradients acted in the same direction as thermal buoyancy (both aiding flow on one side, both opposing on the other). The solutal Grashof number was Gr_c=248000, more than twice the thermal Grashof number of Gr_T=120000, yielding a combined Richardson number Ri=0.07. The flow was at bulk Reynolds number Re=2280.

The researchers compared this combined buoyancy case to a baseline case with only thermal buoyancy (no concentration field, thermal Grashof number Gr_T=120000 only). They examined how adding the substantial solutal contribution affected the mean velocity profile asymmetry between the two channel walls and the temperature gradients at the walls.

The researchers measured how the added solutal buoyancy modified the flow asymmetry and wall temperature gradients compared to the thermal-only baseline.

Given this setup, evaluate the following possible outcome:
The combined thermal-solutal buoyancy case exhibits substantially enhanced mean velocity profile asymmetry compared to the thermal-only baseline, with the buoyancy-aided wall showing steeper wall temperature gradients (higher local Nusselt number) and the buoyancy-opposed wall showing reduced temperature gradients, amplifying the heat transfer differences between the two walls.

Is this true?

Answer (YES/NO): NO